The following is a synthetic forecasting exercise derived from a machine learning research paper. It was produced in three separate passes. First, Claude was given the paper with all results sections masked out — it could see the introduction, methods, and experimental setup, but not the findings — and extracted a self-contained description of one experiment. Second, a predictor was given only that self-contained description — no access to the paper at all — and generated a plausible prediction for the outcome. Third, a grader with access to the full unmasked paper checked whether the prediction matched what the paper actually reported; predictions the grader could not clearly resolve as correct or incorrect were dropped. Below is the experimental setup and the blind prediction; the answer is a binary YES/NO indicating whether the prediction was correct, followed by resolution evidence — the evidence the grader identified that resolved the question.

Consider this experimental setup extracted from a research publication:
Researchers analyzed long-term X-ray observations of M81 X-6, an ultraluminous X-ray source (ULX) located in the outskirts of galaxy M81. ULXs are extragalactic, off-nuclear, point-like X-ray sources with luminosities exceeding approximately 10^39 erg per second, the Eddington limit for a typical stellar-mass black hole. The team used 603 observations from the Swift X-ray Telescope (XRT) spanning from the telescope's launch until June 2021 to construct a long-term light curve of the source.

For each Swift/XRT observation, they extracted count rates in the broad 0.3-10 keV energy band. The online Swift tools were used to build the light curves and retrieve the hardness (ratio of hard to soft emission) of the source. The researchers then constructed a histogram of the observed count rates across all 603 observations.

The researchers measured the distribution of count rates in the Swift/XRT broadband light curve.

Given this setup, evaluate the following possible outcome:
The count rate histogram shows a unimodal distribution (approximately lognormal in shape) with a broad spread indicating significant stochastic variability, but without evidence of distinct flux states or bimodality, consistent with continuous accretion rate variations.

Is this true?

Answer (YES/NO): NO